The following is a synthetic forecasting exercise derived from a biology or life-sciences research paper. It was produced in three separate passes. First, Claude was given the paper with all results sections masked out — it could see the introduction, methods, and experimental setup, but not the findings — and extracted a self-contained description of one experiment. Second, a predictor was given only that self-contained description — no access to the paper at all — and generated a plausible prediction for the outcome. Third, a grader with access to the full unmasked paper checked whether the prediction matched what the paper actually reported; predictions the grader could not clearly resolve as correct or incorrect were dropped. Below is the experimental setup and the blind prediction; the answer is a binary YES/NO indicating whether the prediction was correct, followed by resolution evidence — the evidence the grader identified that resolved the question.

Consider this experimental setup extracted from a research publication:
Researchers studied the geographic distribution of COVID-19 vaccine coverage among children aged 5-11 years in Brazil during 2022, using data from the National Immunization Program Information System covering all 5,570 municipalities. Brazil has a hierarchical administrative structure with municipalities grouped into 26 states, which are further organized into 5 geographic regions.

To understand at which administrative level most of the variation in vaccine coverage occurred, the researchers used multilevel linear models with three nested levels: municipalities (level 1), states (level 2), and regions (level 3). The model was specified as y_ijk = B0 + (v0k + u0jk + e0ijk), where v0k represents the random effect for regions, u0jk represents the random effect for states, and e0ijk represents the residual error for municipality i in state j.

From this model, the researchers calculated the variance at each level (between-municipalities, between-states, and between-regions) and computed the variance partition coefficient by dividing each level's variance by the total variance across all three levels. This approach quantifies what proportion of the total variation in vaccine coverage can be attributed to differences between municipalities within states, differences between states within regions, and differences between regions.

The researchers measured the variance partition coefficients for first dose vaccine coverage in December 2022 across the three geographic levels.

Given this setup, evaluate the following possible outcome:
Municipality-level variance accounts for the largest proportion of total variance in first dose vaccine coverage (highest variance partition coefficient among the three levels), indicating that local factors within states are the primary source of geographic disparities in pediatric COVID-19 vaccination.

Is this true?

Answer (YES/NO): YES